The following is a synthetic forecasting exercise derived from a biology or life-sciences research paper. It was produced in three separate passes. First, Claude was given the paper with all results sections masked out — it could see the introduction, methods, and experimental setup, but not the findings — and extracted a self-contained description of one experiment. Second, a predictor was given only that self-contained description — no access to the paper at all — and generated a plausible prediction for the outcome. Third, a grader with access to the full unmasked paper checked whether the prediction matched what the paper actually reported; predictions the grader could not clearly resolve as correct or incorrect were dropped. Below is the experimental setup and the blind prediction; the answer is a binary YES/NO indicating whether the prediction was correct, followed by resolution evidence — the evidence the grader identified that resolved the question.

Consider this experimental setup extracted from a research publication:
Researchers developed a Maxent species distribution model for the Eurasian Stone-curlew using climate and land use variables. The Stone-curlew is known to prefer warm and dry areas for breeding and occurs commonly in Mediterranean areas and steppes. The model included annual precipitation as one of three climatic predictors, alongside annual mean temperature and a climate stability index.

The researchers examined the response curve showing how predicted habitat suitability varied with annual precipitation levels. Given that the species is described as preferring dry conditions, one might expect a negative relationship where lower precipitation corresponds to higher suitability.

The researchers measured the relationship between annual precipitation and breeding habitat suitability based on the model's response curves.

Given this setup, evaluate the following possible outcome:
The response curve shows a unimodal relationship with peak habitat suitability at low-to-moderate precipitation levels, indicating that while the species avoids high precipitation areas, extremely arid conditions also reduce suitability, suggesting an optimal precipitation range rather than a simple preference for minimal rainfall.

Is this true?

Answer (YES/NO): NO